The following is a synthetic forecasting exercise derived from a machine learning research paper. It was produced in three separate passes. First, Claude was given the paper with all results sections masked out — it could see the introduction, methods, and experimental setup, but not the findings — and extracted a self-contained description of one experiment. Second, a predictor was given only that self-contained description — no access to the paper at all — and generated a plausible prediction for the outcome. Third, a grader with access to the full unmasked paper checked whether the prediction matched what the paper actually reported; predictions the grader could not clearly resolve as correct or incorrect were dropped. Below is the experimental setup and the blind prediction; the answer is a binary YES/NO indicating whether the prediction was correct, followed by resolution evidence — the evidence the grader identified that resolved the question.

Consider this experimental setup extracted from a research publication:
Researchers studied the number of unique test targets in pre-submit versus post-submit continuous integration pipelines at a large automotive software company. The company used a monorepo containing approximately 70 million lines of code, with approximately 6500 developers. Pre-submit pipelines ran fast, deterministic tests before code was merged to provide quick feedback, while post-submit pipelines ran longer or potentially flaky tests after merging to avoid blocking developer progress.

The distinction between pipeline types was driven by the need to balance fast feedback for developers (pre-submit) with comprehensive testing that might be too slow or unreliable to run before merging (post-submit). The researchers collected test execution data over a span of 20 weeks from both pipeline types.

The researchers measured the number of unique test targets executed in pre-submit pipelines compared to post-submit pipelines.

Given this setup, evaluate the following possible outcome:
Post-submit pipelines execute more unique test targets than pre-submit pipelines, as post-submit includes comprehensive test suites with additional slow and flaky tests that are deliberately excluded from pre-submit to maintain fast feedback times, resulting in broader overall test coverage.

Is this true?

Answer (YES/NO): NO